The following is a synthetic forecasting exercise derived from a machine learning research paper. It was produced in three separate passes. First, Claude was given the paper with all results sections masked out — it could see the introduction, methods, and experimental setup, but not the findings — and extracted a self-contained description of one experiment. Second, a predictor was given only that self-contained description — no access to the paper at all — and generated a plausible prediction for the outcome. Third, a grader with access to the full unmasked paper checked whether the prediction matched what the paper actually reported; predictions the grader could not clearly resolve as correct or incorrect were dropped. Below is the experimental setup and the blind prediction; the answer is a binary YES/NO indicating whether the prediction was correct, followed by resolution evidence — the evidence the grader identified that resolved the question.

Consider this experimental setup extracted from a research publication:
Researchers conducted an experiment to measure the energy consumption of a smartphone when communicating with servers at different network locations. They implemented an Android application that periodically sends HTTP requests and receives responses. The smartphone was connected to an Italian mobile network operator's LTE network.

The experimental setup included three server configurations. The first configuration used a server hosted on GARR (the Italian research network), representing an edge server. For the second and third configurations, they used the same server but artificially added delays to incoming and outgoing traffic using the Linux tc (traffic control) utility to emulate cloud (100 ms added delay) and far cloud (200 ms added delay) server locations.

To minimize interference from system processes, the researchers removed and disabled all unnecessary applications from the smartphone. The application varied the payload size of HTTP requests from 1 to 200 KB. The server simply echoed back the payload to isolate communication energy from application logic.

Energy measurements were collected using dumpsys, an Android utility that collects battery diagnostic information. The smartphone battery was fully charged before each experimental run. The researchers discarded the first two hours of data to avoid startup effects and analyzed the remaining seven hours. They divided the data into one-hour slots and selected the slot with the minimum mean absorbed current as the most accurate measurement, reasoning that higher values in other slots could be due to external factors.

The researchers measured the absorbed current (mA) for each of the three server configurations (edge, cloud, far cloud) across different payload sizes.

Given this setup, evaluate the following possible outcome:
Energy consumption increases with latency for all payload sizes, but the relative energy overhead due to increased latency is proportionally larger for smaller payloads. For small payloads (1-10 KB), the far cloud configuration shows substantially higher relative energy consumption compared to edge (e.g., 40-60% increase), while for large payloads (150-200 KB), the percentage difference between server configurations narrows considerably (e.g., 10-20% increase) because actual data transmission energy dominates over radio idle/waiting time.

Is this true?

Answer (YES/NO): NO